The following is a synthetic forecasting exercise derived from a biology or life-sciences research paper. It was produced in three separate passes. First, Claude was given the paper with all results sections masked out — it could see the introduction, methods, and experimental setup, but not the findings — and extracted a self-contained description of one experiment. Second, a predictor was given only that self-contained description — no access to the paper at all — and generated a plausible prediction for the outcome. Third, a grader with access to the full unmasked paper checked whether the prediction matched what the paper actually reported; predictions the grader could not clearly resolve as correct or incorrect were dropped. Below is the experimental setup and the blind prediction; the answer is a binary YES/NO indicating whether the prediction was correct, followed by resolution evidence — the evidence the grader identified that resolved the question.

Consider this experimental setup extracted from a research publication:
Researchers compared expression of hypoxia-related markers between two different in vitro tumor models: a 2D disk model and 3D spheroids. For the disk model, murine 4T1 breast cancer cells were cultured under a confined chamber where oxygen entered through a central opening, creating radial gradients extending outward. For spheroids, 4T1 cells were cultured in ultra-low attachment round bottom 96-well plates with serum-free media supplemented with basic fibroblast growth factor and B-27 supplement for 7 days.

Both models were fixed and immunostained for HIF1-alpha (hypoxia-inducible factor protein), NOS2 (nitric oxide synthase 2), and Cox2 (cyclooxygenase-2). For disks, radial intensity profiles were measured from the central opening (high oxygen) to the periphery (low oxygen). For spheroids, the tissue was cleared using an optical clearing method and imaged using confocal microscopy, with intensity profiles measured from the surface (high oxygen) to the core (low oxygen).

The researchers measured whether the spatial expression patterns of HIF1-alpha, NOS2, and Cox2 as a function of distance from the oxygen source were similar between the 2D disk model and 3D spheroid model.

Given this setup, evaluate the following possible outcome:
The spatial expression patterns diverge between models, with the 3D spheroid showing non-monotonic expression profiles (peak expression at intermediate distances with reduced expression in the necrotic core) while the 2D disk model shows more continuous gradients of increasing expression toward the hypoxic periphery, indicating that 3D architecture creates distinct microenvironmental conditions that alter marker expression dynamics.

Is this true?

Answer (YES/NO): NO